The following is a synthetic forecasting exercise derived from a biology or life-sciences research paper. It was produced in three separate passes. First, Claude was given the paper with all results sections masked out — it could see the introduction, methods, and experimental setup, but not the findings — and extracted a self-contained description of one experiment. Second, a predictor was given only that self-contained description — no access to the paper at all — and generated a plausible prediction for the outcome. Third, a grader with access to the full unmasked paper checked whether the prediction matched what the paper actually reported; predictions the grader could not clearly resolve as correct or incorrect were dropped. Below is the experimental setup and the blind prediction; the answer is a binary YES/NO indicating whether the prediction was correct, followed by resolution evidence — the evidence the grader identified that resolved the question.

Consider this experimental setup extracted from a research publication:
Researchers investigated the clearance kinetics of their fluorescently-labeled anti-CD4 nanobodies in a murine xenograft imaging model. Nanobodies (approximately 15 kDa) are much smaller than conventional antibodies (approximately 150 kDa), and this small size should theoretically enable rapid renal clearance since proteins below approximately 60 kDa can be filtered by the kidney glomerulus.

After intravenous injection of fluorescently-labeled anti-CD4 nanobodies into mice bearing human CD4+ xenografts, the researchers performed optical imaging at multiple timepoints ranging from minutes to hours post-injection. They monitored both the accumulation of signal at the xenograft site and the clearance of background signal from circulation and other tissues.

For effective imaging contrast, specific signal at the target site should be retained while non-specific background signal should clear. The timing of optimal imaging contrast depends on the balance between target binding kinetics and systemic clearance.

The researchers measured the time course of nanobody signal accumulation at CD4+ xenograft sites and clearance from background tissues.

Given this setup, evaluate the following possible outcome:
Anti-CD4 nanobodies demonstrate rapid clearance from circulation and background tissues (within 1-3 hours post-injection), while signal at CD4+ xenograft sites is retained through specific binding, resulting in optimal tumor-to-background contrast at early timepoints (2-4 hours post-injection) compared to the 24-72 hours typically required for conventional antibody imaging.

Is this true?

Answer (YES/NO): NO